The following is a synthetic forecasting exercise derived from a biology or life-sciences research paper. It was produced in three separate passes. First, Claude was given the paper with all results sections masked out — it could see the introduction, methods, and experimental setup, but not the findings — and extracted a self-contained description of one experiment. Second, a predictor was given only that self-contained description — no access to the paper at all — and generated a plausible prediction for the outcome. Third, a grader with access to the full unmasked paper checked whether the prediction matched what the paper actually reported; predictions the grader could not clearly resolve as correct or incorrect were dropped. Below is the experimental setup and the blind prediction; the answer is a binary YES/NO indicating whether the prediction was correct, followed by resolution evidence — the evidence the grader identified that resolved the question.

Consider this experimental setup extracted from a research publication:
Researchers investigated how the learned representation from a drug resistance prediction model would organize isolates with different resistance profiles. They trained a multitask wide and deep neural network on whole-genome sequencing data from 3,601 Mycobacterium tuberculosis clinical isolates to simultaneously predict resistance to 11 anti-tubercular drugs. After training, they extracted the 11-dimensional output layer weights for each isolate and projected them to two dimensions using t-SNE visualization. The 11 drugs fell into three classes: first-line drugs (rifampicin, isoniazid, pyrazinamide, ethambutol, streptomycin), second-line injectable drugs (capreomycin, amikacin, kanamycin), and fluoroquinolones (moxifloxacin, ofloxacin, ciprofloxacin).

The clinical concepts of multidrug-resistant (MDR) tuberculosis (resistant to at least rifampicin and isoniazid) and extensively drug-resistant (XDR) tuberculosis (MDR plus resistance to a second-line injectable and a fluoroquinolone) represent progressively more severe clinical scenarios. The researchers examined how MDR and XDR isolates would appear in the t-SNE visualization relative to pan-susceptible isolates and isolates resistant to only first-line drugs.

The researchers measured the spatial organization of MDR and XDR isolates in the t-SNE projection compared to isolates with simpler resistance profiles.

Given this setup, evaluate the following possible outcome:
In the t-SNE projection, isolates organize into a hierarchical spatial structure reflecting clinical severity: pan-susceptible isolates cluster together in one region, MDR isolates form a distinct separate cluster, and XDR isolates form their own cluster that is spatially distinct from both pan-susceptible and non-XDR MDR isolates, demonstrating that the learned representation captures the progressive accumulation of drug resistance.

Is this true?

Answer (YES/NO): YES